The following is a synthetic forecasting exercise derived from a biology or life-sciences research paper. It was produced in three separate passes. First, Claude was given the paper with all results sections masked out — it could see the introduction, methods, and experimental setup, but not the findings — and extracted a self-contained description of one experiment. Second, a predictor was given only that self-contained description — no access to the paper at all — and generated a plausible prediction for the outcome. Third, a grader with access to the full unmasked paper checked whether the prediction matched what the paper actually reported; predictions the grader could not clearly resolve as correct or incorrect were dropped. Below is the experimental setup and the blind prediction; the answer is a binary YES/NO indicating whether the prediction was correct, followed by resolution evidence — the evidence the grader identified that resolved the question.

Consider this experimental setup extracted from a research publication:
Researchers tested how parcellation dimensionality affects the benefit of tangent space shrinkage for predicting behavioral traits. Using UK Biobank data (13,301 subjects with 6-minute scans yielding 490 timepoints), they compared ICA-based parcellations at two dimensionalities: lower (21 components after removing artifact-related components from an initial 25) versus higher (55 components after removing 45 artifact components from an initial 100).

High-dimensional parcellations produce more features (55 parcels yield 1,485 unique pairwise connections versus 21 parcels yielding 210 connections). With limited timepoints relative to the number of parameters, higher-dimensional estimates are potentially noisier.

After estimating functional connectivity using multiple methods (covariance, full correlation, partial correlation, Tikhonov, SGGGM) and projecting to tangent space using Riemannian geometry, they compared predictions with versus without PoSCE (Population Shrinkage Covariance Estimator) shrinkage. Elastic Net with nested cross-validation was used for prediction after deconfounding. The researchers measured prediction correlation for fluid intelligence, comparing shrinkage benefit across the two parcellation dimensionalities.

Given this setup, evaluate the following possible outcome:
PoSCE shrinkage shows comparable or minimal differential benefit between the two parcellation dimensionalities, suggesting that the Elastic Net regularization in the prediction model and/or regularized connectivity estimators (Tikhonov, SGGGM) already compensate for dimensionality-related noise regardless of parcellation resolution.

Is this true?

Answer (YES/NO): YES